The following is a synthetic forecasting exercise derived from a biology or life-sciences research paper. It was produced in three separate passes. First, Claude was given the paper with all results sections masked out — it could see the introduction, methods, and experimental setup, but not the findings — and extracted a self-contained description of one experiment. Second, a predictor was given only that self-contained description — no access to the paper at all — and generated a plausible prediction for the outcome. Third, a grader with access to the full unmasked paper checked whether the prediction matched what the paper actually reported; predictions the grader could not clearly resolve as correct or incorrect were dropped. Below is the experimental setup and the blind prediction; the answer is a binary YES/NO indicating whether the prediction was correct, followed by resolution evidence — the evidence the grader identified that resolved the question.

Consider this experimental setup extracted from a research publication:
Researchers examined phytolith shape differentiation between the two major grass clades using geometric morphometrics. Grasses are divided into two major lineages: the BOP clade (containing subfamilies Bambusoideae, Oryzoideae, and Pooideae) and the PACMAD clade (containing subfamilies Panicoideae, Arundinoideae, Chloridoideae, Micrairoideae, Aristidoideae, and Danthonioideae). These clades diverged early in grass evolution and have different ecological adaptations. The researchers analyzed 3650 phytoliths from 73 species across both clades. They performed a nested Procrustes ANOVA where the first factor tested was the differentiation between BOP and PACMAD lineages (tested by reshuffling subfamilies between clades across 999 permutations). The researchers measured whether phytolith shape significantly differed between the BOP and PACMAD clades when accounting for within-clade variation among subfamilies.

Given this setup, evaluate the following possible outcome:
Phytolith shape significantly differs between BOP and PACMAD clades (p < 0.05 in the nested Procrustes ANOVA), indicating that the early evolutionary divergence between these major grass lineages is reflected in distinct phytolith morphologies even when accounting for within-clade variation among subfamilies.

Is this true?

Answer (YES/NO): NO